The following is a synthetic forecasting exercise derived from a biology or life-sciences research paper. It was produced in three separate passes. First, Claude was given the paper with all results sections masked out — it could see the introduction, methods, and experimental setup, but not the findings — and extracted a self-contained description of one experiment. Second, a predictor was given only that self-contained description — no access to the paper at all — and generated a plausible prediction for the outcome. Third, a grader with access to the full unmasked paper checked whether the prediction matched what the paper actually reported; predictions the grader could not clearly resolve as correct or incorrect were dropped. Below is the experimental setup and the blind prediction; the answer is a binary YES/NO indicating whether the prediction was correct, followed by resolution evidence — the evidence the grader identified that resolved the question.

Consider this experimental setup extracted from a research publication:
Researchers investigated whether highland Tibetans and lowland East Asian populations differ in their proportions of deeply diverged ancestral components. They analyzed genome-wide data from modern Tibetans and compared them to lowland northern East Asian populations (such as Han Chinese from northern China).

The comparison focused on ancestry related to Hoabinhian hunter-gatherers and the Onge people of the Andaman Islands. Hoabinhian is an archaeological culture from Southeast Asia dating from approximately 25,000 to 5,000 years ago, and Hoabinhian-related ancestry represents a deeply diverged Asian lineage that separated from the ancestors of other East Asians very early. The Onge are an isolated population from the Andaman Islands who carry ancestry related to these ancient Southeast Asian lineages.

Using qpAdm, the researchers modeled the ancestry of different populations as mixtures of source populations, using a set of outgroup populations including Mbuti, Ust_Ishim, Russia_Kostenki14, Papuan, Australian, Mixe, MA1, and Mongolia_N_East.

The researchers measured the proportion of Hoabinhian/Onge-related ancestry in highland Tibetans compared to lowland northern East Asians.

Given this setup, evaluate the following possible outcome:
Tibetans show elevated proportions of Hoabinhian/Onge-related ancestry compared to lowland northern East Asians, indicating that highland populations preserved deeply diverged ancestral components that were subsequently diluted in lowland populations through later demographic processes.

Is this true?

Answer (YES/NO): YES